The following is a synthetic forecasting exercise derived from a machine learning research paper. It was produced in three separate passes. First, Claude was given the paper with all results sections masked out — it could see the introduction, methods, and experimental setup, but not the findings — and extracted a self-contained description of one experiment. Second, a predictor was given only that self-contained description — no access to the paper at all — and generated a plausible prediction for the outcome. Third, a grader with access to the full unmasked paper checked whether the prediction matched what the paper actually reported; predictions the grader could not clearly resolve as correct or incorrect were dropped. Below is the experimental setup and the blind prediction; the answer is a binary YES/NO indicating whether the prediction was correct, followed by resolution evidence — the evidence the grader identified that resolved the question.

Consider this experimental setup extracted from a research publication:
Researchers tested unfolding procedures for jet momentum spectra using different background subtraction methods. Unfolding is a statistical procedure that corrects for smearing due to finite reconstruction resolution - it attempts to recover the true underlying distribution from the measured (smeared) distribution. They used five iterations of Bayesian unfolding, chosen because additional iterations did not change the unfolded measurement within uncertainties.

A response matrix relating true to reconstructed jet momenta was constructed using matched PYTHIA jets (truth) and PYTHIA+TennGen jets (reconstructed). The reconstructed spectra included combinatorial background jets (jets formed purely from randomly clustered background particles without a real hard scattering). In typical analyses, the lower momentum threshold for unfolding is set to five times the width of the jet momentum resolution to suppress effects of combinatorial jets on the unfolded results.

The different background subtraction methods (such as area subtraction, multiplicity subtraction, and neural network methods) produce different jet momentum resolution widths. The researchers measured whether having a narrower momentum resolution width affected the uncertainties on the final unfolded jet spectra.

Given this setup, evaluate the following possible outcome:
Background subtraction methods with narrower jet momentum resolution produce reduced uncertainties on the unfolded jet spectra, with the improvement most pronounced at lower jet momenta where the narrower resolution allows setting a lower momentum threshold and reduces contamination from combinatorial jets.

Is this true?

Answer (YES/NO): NO